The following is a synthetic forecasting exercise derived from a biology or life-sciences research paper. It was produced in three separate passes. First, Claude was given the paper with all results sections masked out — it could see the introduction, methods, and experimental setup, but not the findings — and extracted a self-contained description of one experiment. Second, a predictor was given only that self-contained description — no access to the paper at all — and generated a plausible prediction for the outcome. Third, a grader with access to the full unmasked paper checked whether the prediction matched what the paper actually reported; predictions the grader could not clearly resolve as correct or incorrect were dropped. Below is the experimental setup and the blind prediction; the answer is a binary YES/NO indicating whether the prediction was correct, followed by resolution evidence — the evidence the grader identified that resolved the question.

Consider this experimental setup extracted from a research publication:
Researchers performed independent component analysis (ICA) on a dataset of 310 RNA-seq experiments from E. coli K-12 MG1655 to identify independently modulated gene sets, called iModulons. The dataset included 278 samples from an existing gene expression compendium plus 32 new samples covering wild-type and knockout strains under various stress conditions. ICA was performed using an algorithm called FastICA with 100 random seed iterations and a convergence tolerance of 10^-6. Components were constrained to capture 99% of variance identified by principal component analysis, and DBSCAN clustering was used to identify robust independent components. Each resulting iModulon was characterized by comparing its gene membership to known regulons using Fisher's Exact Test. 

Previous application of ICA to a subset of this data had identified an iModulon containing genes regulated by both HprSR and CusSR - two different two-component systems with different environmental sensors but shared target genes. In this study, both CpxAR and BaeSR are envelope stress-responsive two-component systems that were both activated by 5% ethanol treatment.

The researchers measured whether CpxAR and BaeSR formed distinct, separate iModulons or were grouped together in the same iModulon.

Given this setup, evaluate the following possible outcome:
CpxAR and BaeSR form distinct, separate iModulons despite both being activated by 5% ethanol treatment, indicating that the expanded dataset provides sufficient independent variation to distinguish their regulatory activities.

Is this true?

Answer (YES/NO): YES